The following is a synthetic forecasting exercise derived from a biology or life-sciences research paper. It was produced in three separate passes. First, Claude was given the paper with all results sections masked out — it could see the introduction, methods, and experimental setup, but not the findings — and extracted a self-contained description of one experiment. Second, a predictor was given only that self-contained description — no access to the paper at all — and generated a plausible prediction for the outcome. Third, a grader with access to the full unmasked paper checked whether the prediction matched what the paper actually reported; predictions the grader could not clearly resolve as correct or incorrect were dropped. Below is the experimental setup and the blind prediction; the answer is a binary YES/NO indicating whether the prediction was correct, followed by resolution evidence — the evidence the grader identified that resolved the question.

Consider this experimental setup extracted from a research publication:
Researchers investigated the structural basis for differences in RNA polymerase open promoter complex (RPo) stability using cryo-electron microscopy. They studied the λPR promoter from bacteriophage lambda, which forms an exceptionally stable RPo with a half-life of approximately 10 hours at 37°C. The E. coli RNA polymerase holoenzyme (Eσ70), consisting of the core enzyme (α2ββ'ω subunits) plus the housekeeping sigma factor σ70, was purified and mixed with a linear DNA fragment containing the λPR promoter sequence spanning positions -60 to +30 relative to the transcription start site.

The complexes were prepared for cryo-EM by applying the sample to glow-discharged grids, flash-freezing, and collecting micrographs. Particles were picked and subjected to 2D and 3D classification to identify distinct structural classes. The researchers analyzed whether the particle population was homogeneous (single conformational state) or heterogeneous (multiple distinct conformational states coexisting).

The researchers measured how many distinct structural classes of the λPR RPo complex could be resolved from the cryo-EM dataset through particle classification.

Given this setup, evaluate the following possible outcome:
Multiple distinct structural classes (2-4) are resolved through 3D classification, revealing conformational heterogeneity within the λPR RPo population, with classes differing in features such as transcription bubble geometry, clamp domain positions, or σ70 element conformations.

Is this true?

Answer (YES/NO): YES